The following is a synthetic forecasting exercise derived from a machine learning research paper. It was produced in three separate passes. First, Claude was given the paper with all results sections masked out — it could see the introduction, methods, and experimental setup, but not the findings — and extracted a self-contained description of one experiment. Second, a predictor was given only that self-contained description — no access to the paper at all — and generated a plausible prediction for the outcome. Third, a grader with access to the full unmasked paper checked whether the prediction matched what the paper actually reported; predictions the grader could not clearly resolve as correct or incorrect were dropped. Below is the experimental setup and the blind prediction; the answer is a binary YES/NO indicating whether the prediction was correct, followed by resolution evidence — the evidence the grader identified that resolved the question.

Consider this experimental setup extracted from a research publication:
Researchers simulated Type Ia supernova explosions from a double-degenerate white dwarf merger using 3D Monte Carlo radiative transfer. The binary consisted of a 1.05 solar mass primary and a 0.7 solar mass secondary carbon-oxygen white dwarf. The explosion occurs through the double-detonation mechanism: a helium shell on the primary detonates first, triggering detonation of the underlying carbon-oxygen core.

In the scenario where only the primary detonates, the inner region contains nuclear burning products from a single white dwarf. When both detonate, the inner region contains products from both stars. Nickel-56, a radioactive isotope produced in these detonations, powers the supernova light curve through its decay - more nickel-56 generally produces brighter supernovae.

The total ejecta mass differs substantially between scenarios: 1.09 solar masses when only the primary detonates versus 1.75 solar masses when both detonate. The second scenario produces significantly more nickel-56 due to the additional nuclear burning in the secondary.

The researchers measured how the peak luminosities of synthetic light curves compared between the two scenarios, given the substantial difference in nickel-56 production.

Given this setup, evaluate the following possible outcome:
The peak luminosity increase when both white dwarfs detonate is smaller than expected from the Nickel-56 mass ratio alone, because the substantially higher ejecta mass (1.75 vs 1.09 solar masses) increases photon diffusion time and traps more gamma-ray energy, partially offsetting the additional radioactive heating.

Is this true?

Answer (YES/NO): YES